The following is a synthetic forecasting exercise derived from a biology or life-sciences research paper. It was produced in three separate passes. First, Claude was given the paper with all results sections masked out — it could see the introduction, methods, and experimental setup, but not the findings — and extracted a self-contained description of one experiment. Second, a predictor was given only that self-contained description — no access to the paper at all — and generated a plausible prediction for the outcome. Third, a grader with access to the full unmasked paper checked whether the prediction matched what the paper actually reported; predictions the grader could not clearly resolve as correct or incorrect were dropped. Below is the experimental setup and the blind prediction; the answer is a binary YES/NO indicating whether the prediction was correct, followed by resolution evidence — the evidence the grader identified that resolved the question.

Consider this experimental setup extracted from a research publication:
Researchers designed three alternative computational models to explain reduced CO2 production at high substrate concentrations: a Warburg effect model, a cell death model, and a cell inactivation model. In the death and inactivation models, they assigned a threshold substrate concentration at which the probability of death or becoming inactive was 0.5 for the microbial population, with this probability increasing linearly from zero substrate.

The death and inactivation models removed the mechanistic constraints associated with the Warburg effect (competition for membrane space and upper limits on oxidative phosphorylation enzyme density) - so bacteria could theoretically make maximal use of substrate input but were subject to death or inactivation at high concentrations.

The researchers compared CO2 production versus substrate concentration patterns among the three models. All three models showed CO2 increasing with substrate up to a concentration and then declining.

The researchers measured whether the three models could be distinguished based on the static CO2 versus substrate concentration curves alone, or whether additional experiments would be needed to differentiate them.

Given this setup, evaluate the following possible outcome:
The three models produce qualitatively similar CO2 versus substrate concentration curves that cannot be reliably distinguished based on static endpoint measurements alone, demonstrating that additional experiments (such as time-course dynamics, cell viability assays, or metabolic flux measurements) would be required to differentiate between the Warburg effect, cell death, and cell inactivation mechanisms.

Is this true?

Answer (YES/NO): YES